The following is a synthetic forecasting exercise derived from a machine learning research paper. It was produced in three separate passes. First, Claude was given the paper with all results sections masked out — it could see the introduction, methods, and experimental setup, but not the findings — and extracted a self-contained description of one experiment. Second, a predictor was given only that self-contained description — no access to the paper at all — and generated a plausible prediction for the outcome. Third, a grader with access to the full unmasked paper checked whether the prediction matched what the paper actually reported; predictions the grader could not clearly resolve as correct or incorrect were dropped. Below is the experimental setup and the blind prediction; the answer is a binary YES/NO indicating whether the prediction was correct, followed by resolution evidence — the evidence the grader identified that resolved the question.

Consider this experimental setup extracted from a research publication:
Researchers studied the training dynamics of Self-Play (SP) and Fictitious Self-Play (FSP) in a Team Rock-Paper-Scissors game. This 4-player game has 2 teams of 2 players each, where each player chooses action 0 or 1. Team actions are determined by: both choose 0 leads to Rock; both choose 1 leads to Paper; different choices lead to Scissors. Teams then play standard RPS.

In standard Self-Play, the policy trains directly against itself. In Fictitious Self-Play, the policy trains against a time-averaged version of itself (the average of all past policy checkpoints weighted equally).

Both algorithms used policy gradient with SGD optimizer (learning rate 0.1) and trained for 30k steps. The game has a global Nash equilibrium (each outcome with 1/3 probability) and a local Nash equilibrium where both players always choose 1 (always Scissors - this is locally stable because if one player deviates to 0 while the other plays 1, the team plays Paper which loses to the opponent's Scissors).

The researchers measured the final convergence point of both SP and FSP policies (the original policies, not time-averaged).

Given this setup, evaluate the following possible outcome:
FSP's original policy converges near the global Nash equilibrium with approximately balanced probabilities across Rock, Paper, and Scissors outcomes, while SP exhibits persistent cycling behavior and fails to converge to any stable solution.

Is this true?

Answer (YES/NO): NO